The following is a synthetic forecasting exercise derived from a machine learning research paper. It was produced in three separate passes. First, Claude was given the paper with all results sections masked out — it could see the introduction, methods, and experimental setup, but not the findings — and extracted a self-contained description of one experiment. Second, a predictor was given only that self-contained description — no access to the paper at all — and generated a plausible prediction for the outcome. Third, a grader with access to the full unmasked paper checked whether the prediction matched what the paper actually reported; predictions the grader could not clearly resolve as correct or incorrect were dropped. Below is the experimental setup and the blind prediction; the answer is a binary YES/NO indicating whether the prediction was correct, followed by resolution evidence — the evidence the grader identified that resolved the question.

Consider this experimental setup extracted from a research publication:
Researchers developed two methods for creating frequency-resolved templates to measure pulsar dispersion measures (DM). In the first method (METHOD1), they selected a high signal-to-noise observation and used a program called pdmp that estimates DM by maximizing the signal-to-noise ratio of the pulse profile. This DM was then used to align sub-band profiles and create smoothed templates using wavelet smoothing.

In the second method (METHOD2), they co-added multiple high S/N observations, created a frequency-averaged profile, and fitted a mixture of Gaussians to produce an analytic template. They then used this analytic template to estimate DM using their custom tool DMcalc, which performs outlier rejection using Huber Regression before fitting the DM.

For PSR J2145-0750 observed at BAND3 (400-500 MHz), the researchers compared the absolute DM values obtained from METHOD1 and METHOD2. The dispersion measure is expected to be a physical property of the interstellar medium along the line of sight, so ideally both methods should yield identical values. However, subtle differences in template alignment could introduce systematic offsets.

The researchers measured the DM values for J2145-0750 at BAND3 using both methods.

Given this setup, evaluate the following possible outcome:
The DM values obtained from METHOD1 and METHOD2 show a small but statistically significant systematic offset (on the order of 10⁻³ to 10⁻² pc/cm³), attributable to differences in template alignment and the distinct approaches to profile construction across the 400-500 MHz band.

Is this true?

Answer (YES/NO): YES